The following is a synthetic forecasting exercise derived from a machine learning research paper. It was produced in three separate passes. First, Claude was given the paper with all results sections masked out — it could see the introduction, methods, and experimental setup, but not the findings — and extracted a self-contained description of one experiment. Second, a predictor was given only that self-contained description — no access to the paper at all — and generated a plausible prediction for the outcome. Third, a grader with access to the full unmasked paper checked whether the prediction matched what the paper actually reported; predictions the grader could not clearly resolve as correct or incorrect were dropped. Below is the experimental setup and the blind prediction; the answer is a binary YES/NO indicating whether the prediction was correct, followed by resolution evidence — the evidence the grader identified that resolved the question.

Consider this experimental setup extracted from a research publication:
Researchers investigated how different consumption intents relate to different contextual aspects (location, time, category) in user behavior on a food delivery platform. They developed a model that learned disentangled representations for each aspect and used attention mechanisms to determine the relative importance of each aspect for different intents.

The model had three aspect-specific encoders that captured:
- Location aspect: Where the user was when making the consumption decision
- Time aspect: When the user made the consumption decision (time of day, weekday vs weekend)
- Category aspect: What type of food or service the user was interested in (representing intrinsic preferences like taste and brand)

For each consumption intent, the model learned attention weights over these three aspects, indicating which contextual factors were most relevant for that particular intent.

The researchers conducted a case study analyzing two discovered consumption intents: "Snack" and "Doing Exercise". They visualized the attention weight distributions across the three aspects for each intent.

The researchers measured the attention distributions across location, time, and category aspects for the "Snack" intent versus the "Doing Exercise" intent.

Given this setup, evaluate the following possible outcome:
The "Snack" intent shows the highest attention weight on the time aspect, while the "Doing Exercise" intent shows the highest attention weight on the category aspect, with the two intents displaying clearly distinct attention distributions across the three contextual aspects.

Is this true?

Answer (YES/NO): NO